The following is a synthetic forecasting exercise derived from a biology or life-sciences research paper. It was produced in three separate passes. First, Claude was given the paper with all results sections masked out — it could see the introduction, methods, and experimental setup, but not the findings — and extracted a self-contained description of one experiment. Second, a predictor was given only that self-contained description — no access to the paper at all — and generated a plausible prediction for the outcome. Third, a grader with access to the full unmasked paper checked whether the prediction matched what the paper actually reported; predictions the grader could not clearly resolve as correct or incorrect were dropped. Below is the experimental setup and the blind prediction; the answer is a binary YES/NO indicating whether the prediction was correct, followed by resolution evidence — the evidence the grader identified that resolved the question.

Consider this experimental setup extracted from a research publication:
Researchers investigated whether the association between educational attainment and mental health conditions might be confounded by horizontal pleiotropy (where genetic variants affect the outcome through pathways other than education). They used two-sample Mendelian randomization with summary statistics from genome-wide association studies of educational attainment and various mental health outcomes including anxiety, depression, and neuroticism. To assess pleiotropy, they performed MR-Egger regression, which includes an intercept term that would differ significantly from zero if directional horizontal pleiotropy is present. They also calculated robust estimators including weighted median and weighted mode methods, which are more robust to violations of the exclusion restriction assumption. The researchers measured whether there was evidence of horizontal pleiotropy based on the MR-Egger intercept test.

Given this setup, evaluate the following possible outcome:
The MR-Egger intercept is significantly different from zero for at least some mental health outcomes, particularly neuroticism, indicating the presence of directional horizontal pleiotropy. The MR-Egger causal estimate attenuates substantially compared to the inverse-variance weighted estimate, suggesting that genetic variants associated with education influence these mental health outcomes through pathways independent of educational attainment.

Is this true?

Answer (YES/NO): NO